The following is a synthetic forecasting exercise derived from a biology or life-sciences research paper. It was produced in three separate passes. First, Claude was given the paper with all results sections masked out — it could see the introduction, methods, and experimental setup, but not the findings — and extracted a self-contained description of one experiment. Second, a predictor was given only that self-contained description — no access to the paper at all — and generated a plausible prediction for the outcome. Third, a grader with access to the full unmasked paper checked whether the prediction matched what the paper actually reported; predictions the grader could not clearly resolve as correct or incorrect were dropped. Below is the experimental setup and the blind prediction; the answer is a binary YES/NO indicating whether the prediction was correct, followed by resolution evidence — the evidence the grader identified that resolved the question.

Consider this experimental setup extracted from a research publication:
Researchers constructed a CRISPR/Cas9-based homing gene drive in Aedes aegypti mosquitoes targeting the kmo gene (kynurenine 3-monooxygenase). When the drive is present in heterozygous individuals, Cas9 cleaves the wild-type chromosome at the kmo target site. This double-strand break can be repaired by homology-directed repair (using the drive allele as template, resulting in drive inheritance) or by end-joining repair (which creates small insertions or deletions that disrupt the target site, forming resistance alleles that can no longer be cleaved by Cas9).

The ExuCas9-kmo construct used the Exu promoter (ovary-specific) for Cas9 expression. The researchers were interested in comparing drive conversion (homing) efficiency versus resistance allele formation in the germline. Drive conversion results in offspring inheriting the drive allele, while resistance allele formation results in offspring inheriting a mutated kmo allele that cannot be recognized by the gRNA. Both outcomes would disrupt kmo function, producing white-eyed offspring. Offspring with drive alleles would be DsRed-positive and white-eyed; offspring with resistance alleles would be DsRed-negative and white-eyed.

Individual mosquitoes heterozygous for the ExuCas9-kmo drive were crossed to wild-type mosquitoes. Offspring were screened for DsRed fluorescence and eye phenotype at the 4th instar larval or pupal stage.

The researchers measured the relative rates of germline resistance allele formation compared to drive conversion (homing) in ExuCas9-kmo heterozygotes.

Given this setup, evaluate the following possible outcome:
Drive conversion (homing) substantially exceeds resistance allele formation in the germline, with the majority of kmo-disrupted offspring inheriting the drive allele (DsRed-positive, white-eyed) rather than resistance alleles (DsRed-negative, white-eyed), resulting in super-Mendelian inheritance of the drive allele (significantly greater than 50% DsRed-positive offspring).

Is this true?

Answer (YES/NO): NO